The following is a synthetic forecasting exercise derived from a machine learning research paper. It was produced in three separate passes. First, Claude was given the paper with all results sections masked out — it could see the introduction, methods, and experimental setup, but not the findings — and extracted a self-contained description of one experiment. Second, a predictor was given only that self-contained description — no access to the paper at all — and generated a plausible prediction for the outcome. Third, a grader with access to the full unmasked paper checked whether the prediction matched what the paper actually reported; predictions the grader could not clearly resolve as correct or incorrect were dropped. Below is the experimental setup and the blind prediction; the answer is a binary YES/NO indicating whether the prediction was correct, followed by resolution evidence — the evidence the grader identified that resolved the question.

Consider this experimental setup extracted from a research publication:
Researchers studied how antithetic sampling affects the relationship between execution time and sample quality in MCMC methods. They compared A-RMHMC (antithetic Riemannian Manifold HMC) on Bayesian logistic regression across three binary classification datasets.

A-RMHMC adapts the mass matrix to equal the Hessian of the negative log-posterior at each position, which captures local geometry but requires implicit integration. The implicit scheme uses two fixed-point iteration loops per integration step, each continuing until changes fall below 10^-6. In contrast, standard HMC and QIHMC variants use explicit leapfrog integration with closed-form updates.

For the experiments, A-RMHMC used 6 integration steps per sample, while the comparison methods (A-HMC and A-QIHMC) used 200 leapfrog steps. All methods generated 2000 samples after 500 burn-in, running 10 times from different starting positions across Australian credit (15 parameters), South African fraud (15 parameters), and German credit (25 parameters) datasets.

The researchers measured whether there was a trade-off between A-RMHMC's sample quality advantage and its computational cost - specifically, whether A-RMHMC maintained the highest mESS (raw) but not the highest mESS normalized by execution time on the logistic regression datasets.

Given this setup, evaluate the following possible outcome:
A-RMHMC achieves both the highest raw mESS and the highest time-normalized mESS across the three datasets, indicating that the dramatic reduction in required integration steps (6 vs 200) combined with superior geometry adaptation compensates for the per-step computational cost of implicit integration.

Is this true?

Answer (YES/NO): NO